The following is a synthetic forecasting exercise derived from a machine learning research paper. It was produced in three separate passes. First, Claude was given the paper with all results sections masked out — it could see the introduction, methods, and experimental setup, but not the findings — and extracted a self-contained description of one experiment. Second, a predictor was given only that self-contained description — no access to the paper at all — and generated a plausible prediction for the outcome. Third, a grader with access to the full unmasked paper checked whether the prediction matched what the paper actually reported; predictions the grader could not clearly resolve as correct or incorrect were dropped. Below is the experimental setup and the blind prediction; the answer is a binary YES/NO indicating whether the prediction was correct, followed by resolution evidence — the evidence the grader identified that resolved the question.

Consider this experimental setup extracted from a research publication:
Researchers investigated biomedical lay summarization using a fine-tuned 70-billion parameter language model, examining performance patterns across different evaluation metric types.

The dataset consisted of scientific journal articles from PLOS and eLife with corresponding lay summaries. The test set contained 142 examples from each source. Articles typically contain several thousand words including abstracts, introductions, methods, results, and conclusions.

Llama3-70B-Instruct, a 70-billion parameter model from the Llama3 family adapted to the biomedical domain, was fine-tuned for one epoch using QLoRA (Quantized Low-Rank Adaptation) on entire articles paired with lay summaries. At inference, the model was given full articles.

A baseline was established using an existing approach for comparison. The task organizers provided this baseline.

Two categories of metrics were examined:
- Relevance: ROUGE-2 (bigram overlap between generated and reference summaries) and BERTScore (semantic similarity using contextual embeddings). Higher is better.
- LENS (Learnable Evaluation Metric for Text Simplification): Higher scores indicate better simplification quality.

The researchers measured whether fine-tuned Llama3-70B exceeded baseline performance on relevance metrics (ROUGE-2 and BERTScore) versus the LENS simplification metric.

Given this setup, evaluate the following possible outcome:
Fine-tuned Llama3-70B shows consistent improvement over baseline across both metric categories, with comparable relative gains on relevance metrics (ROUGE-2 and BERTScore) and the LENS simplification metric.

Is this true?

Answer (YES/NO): NO